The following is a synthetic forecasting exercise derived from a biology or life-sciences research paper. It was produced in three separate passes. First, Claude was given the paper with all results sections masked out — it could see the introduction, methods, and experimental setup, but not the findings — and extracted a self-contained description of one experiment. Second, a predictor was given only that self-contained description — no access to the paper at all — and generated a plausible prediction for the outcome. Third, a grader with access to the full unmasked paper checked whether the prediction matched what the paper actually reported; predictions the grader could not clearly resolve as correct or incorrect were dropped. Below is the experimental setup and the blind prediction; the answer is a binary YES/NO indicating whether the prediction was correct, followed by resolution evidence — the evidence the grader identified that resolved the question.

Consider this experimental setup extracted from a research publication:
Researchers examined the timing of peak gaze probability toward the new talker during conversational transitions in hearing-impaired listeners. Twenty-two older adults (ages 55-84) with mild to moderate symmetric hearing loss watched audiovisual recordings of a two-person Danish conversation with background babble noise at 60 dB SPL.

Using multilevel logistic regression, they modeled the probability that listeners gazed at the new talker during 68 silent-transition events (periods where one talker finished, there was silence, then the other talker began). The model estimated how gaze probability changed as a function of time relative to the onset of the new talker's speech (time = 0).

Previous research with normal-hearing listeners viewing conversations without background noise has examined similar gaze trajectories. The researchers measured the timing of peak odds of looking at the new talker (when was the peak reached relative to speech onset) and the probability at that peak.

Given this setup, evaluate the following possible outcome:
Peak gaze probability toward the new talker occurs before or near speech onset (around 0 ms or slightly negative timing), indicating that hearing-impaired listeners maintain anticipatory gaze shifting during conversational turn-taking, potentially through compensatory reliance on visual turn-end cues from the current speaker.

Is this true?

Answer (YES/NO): NO